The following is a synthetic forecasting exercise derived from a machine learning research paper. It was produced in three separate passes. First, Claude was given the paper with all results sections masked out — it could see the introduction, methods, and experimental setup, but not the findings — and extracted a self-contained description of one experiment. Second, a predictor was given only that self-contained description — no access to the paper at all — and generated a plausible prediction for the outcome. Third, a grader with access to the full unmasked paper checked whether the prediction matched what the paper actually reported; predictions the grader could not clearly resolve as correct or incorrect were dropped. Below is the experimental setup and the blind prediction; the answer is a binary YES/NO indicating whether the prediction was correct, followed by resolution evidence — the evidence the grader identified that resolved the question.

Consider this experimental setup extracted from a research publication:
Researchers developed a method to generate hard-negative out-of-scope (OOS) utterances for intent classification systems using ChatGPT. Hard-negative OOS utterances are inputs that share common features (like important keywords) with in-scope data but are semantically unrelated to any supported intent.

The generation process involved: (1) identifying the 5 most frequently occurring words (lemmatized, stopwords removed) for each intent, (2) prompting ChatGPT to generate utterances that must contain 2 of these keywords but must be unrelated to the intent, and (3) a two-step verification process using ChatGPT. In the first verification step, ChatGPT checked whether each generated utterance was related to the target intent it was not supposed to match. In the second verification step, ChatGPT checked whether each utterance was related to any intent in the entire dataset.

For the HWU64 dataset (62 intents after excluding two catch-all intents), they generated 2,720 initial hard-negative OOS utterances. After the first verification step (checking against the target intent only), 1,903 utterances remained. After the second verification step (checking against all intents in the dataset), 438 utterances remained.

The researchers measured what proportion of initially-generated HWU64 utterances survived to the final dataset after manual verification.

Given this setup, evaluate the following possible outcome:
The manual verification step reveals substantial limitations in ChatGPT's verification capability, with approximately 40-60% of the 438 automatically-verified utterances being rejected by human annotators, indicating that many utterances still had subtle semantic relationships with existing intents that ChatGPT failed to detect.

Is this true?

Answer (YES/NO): NO